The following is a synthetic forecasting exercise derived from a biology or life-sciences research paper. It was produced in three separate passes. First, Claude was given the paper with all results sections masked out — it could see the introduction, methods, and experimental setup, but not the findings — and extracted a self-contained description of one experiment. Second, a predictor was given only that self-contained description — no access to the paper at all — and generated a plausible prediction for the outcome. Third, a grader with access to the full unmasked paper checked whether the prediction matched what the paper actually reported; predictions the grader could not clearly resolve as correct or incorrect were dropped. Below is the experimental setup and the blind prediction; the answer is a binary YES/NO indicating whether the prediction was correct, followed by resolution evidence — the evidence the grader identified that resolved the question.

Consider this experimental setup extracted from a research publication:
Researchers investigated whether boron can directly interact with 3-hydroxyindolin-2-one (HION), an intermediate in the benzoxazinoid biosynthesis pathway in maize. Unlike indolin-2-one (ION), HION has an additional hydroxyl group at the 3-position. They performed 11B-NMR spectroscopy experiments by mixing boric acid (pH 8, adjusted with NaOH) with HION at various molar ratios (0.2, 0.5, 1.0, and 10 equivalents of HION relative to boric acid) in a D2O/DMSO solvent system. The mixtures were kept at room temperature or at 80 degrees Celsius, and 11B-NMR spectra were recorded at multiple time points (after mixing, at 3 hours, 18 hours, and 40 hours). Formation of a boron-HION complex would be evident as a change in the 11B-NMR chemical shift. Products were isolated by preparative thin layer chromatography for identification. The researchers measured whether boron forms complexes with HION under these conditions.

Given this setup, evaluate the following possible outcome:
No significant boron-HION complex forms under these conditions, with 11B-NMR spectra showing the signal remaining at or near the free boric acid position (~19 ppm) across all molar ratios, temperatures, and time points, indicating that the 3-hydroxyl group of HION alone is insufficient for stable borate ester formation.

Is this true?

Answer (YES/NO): NO